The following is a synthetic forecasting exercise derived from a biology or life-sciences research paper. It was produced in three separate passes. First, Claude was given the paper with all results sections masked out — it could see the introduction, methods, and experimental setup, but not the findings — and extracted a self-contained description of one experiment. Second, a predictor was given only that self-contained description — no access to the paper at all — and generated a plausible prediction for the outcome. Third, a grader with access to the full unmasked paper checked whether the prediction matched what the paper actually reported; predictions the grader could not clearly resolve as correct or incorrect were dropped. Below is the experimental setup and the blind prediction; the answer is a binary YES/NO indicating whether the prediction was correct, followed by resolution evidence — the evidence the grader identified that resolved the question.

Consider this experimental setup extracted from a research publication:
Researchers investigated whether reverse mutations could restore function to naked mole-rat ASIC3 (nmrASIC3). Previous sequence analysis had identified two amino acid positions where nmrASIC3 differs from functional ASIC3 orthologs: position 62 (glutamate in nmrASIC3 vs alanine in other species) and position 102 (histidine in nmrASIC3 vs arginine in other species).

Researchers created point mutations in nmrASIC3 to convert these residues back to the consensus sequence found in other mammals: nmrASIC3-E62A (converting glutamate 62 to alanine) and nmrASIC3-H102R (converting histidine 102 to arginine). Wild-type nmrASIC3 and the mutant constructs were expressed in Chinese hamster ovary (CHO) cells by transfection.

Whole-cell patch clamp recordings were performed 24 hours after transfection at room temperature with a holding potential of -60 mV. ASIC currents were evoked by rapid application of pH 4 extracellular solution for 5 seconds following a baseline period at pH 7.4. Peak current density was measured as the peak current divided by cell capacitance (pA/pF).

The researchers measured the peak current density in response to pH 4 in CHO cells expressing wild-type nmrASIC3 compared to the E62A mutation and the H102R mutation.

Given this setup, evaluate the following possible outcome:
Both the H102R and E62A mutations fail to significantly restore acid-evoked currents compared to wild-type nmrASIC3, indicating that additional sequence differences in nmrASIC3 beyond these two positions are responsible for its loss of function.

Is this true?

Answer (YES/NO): YES